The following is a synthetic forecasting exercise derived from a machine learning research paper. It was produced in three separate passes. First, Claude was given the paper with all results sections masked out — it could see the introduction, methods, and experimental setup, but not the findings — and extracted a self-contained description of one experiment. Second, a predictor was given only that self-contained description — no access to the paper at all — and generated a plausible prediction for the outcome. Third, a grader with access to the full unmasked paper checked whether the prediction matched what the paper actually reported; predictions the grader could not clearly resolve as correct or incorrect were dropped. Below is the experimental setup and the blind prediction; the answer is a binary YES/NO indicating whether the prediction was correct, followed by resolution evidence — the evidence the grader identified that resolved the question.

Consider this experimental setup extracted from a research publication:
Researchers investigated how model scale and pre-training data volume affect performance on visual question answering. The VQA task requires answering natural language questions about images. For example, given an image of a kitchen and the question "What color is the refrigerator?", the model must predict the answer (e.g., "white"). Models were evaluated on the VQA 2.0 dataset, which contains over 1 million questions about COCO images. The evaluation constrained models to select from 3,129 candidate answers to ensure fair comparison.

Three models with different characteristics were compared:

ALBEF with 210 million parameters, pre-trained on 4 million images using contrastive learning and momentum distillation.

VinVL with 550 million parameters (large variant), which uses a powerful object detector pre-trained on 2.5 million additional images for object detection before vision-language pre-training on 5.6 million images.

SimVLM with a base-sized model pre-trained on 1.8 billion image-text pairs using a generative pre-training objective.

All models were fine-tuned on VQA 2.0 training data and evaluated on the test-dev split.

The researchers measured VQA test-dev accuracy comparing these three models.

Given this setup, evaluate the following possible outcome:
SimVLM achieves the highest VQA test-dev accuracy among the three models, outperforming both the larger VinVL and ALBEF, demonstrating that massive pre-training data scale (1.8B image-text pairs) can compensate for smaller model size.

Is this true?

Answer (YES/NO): YES